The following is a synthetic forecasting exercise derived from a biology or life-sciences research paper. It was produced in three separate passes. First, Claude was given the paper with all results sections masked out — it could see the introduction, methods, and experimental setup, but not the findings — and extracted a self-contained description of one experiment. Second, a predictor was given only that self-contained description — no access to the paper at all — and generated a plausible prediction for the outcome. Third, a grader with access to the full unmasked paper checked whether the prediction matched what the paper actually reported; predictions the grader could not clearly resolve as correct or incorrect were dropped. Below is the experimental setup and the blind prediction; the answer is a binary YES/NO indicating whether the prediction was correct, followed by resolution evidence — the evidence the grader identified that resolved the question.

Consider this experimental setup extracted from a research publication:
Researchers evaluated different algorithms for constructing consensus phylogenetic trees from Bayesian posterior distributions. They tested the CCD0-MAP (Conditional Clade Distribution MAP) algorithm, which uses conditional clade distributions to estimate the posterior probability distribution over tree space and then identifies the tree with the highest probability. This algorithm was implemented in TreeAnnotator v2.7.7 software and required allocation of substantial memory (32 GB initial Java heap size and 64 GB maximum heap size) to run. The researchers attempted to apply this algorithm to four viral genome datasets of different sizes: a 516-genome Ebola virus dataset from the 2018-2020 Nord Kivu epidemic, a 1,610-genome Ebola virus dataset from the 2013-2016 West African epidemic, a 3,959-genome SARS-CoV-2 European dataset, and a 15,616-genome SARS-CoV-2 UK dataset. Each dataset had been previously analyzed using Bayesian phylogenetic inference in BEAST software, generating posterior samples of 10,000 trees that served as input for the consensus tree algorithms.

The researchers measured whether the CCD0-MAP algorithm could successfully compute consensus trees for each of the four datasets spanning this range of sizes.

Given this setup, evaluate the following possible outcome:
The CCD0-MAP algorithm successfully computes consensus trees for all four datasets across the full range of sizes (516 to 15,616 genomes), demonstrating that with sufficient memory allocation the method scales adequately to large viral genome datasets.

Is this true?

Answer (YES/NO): NO